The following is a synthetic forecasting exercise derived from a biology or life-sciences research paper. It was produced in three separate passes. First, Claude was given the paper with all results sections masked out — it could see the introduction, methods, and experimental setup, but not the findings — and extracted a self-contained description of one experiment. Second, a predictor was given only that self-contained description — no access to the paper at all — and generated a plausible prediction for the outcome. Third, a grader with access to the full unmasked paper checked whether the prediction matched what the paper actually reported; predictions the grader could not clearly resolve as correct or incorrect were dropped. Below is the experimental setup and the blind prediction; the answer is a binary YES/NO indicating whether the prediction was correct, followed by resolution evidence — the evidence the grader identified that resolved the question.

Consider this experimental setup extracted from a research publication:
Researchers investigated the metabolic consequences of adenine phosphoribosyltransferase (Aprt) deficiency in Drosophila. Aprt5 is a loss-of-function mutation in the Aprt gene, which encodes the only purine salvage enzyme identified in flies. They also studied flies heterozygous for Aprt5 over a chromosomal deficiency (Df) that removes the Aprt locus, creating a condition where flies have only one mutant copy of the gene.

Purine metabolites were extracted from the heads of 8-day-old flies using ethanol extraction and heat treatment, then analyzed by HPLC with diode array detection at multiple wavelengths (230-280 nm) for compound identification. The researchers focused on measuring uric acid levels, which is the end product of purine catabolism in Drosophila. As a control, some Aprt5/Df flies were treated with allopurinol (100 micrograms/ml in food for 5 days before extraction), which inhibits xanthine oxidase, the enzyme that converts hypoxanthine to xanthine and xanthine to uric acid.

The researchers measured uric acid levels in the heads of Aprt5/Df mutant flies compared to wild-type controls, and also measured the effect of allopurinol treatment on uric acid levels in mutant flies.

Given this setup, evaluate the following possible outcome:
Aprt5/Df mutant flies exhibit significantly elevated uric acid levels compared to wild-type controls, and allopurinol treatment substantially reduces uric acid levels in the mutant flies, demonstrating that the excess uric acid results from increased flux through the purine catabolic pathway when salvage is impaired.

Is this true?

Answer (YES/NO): YES